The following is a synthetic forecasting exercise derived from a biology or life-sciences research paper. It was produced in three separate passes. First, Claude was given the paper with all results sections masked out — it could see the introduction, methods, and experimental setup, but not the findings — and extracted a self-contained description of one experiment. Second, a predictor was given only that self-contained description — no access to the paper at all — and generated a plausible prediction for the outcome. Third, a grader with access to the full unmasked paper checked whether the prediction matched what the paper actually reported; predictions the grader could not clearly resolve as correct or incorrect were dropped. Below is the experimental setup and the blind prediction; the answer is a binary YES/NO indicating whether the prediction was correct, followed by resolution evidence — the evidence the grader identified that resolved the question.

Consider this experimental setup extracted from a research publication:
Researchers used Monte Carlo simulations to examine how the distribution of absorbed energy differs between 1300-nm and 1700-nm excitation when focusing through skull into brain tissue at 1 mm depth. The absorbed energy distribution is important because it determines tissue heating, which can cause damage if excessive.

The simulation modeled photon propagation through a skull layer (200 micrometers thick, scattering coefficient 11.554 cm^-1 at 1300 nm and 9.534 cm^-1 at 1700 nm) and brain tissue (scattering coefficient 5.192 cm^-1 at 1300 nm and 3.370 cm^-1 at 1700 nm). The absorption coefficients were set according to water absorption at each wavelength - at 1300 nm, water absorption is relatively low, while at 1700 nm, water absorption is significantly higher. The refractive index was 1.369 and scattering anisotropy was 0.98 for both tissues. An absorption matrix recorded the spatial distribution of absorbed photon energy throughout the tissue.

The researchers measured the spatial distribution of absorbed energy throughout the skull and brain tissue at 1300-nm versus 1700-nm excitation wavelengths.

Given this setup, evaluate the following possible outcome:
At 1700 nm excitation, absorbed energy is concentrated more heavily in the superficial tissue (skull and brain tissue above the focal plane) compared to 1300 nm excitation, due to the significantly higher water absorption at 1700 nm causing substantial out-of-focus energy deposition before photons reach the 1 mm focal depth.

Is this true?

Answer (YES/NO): NO